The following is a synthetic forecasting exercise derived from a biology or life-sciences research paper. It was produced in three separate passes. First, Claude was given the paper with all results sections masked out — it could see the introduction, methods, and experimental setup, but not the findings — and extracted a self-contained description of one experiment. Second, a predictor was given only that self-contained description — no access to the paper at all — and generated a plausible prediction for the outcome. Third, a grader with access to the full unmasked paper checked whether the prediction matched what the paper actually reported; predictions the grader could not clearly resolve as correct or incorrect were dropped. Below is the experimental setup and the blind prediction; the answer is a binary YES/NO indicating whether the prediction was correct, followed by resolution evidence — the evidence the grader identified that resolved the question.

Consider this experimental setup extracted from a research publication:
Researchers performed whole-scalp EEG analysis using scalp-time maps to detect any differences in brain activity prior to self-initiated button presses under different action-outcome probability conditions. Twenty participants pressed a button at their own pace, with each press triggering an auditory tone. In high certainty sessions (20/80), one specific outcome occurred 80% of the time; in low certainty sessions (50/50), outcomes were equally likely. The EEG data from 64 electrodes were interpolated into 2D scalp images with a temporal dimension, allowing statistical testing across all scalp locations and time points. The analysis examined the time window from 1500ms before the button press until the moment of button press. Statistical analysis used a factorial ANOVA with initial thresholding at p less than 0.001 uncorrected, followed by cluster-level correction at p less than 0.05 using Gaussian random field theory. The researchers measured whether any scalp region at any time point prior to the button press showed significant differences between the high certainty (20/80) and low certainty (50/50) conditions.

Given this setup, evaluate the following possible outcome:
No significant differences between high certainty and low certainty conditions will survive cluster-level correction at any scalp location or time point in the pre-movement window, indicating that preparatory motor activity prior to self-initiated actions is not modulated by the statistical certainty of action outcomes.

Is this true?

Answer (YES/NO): YES